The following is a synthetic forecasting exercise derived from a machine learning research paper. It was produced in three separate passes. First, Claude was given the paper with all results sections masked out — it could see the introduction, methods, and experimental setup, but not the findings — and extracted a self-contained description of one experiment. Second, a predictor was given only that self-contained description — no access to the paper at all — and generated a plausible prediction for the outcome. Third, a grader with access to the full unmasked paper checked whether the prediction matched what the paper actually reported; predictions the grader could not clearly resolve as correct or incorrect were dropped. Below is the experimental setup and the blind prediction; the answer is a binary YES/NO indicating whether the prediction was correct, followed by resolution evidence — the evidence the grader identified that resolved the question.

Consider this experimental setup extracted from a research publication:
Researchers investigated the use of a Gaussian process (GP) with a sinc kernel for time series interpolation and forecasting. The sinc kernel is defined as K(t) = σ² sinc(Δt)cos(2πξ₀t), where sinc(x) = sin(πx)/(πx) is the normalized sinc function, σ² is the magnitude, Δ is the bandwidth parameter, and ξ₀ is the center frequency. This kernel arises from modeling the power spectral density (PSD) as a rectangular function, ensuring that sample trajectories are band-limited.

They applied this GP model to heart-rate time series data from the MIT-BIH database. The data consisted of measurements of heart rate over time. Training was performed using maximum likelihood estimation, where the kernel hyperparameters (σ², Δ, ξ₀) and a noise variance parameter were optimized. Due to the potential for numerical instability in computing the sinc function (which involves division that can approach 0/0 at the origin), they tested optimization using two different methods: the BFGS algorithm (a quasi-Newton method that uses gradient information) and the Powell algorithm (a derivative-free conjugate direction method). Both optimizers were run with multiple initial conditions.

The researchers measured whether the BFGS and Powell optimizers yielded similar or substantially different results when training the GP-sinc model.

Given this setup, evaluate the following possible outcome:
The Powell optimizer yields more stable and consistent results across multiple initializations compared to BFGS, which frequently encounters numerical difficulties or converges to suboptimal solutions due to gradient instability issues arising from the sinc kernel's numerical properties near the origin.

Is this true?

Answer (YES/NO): NO